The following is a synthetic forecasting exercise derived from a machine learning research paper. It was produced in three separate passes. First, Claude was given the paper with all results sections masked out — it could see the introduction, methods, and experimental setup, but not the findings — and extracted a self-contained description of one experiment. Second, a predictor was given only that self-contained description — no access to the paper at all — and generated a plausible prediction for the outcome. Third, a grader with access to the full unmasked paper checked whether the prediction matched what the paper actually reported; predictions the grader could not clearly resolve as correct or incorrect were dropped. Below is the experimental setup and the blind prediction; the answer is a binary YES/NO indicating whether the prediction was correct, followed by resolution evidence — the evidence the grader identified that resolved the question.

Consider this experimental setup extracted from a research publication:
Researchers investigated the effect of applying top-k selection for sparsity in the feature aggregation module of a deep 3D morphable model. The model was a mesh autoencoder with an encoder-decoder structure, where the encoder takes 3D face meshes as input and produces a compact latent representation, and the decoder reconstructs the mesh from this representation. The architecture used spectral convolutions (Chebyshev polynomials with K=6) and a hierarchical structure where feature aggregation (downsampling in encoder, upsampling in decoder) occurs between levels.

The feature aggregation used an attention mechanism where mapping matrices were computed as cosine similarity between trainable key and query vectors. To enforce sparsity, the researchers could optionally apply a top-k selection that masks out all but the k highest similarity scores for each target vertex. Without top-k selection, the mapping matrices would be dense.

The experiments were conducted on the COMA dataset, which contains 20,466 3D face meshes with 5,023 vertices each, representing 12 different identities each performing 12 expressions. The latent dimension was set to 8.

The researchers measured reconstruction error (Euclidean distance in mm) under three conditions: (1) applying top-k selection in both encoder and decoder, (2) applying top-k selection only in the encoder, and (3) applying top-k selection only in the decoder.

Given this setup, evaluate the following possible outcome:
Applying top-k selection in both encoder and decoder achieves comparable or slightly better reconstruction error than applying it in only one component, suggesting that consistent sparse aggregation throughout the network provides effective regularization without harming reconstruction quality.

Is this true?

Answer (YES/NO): NO